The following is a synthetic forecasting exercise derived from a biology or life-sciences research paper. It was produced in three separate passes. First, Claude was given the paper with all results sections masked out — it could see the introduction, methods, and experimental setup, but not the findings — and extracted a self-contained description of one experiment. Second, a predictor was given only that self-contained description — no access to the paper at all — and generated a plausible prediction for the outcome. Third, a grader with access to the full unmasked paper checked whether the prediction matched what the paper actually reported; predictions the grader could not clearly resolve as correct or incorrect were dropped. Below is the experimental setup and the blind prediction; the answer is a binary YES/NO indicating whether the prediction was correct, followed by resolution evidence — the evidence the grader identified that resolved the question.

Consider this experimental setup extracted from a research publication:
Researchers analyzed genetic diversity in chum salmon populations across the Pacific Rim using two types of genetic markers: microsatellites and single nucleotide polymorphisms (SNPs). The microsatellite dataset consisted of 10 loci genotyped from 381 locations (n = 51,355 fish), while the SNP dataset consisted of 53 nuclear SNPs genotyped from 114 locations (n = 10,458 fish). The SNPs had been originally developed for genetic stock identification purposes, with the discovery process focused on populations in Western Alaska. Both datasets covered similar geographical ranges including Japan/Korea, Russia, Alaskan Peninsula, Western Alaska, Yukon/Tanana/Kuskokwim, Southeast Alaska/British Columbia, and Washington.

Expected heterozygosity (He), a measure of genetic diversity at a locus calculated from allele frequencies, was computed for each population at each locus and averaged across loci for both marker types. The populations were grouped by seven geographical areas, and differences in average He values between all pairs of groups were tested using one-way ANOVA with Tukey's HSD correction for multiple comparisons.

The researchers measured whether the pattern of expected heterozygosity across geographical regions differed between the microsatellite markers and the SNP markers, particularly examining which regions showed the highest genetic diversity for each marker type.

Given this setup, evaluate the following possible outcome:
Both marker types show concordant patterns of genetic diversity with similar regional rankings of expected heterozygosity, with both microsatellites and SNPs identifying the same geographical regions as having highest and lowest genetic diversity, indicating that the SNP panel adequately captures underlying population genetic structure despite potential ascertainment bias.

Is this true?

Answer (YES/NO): NO